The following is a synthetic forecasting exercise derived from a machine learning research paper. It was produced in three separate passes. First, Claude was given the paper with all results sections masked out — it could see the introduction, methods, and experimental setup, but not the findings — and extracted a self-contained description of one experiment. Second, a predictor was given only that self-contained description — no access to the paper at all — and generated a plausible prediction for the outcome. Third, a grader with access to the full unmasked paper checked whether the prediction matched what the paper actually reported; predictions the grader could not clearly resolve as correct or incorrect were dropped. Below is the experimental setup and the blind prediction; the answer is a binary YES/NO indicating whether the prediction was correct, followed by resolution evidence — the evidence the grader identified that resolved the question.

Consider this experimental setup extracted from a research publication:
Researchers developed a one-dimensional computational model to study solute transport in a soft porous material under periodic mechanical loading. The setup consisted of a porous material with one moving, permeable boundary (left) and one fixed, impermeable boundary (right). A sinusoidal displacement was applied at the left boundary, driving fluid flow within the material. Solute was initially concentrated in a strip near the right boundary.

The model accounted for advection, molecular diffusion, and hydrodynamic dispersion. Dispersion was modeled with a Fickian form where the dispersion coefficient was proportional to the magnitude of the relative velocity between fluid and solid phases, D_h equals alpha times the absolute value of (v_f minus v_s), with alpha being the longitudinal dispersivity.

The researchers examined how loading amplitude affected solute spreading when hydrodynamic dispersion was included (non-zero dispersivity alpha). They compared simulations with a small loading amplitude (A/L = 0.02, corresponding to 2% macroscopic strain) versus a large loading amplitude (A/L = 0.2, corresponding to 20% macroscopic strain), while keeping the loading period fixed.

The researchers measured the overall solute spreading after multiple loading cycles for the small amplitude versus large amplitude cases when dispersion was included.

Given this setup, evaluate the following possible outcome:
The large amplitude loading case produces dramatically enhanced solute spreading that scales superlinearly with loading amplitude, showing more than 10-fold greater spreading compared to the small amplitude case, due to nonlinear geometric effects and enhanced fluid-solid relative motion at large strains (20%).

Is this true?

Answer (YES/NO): NO